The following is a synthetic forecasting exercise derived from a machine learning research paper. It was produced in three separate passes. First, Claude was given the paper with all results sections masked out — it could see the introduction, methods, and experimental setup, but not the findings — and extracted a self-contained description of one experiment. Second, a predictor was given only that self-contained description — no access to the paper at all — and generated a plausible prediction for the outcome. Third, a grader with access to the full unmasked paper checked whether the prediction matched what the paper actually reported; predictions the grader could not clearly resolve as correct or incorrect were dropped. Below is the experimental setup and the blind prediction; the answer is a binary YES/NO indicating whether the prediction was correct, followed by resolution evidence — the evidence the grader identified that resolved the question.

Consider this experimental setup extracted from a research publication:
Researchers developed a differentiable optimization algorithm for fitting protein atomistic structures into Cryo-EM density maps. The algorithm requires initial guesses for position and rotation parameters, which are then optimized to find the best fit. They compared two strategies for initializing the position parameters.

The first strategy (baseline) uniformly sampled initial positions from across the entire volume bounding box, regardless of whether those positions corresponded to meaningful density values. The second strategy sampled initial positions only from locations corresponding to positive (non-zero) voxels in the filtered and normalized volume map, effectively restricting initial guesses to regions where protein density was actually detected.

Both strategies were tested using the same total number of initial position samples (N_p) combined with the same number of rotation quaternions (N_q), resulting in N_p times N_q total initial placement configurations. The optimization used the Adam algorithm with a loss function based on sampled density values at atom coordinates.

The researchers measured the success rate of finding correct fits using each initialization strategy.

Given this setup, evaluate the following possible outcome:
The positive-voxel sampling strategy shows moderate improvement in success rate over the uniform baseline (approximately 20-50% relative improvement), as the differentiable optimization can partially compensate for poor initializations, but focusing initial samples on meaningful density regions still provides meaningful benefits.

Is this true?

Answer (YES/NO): NO